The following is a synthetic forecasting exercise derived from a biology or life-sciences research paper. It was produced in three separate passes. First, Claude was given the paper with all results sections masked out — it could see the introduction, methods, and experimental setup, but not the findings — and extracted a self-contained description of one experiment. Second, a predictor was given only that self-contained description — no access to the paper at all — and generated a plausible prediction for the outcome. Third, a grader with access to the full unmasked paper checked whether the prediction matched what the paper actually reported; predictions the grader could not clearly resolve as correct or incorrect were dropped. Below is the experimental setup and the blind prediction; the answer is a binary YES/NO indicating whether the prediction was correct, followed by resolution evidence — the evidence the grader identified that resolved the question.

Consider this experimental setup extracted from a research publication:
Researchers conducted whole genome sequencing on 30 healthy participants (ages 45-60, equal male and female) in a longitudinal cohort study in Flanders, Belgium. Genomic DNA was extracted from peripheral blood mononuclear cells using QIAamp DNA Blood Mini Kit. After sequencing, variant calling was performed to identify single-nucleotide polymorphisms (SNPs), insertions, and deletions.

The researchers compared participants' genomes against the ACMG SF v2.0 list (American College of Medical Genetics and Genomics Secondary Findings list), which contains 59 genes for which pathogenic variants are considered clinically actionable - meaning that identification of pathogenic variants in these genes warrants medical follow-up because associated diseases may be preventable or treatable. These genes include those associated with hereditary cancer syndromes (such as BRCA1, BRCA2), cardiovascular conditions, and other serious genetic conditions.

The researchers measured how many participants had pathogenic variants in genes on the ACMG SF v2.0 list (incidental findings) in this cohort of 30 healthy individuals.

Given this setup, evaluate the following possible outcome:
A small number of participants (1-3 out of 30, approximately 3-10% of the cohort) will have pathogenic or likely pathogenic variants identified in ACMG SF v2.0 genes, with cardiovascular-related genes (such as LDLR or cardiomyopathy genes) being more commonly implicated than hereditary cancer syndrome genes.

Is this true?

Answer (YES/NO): NO